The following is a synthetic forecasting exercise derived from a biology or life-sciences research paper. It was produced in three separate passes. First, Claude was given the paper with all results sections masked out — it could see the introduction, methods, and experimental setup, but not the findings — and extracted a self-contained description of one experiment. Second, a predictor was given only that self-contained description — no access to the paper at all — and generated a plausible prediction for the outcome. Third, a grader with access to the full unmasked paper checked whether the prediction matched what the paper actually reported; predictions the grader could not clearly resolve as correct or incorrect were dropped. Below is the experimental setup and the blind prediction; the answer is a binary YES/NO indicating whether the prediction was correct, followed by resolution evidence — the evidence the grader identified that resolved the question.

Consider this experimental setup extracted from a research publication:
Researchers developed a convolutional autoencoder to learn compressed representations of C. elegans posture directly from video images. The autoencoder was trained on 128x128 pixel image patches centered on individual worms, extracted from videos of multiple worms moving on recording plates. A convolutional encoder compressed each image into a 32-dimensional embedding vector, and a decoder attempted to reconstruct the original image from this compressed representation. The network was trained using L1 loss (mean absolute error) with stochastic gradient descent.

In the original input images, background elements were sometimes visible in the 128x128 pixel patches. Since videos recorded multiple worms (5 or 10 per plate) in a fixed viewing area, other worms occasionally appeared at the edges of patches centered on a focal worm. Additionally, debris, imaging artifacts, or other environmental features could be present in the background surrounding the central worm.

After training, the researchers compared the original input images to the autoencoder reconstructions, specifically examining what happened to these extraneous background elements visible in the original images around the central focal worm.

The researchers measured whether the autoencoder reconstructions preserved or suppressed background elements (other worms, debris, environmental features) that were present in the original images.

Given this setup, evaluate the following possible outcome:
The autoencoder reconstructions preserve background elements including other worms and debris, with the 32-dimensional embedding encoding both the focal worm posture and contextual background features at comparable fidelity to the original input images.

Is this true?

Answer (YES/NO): NO